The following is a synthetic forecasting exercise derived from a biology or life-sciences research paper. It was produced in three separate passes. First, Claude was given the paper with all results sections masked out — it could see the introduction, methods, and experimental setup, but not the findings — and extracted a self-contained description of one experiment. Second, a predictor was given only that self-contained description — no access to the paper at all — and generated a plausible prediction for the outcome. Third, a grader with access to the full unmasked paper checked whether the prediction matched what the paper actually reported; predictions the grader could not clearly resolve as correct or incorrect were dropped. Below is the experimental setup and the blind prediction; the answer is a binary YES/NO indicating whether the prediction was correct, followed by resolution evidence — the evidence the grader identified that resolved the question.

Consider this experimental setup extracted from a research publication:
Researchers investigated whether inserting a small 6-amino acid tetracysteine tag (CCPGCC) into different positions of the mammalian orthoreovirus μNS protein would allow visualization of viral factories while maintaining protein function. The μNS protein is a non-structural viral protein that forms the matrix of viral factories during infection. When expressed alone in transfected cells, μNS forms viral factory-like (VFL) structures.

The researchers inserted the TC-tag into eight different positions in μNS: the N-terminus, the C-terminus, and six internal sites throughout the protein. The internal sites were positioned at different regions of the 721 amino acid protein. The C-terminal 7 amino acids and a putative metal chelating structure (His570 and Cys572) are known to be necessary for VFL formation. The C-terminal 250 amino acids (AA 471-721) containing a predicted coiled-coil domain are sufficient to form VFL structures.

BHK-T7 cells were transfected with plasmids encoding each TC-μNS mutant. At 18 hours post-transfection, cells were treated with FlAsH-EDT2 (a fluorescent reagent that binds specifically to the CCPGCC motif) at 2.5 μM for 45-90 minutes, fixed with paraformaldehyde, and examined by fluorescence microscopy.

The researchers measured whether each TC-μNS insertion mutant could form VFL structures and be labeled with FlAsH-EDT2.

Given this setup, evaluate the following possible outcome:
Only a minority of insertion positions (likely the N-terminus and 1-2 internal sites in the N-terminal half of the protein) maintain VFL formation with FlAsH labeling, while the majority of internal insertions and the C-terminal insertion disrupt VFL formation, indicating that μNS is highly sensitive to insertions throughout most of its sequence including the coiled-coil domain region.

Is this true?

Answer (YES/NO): NO